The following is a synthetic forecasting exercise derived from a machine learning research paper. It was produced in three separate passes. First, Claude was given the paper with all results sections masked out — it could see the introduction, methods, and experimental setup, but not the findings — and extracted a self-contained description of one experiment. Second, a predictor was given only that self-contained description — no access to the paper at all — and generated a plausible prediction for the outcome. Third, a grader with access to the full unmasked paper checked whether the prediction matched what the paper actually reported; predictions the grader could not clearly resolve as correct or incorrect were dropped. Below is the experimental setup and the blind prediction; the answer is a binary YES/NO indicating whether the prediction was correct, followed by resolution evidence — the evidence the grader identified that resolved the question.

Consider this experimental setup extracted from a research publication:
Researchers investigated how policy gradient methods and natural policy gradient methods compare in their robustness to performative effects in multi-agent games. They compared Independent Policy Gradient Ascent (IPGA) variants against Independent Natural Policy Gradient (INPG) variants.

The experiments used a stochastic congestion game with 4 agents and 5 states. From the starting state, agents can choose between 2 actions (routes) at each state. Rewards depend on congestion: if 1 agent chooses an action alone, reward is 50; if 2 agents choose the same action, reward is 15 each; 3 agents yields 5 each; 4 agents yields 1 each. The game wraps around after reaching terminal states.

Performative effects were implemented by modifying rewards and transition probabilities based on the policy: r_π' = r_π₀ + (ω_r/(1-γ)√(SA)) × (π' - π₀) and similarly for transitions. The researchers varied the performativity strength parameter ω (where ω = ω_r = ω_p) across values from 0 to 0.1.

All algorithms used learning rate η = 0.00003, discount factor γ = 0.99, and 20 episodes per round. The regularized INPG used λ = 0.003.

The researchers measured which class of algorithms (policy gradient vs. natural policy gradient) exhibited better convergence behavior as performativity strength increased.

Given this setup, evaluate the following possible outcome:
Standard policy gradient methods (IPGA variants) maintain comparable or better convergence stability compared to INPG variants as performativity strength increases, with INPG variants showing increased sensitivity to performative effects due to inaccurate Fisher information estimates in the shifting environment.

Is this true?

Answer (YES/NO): NO